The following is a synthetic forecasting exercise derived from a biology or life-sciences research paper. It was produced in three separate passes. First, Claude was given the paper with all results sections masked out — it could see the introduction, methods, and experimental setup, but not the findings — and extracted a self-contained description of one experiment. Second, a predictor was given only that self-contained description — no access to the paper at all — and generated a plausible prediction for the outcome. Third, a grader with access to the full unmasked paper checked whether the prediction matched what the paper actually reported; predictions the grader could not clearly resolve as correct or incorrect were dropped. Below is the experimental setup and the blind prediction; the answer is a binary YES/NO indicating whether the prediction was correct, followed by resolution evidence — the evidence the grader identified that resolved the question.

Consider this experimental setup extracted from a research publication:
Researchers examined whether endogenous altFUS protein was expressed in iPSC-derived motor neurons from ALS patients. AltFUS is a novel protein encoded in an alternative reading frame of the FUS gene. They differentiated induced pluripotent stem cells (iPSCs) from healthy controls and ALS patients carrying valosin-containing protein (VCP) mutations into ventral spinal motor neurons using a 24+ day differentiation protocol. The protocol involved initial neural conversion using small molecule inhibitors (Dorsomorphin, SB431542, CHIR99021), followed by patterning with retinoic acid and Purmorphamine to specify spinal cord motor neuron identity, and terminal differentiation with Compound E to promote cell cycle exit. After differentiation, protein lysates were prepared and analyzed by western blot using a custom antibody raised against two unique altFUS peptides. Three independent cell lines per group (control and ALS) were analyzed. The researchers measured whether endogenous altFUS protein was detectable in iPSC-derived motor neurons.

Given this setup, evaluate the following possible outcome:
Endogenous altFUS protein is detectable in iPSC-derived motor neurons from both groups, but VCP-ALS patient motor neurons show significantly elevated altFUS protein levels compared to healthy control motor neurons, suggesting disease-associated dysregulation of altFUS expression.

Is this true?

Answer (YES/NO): NO